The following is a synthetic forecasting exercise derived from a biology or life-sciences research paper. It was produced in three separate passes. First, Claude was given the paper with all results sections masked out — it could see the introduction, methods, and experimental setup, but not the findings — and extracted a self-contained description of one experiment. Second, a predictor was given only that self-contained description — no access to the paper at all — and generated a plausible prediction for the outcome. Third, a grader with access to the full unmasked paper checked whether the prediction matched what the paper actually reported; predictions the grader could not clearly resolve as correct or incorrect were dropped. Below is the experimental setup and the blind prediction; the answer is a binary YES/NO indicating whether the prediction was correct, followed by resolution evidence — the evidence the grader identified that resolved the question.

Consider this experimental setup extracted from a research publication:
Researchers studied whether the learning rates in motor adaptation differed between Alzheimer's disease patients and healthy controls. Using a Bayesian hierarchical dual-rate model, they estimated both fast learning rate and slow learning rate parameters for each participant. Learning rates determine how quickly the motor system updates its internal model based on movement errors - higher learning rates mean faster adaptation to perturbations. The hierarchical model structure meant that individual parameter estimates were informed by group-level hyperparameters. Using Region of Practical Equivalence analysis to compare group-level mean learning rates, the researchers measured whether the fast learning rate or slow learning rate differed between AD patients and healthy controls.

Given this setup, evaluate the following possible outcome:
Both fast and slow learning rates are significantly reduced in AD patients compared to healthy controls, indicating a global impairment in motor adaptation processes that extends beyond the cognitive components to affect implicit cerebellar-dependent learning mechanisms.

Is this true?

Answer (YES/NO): NO